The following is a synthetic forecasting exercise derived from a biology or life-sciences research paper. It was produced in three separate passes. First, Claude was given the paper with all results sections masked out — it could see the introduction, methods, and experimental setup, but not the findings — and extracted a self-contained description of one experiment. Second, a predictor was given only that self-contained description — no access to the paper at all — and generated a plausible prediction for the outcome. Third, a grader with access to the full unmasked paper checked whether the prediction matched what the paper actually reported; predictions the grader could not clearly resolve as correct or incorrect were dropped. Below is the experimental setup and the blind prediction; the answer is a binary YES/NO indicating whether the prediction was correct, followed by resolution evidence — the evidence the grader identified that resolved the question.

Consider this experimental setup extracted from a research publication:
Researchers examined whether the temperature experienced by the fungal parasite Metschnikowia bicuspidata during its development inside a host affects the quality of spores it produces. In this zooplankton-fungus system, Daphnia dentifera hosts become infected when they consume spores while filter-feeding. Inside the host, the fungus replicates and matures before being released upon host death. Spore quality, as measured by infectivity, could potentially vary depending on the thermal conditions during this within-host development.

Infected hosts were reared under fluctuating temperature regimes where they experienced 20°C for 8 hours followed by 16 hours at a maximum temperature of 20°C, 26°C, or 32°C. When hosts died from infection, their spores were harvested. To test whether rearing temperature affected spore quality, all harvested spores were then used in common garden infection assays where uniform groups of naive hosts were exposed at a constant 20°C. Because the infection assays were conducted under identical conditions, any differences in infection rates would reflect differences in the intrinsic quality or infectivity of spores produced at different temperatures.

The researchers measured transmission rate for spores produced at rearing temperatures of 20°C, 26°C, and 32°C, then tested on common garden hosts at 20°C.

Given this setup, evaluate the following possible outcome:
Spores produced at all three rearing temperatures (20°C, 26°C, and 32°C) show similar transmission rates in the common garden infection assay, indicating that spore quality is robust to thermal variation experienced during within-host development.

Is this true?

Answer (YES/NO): NO